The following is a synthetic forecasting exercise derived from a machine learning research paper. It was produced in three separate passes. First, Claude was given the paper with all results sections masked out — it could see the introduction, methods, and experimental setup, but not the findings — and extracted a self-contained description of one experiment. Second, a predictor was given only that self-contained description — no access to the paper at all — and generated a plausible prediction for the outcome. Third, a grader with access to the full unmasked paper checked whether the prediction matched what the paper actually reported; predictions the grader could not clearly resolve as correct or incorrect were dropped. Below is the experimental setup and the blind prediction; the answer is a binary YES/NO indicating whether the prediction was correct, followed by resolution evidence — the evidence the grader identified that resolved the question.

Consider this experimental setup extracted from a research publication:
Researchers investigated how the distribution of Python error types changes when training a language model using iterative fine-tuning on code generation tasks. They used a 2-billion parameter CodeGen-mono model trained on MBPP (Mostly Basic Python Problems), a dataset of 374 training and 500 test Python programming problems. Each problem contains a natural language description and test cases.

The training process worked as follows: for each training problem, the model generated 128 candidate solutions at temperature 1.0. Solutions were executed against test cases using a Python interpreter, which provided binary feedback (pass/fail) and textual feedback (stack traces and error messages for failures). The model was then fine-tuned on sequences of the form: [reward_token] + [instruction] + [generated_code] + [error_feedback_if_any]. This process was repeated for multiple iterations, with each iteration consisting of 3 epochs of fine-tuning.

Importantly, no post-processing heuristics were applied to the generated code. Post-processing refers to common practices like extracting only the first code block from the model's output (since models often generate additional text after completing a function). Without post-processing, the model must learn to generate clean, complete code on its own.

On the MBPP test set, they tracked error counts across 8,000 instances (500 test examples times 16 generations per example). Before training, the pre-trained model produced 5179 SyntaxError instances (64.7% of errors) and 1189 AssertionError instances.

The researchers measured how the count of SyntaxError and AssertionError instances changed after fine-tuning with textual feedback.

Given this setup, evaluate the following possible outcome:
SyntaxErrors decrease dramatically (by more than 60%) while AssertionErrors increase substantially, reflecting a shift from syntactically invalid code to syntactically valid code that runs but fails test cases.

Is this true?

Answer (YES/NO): YES